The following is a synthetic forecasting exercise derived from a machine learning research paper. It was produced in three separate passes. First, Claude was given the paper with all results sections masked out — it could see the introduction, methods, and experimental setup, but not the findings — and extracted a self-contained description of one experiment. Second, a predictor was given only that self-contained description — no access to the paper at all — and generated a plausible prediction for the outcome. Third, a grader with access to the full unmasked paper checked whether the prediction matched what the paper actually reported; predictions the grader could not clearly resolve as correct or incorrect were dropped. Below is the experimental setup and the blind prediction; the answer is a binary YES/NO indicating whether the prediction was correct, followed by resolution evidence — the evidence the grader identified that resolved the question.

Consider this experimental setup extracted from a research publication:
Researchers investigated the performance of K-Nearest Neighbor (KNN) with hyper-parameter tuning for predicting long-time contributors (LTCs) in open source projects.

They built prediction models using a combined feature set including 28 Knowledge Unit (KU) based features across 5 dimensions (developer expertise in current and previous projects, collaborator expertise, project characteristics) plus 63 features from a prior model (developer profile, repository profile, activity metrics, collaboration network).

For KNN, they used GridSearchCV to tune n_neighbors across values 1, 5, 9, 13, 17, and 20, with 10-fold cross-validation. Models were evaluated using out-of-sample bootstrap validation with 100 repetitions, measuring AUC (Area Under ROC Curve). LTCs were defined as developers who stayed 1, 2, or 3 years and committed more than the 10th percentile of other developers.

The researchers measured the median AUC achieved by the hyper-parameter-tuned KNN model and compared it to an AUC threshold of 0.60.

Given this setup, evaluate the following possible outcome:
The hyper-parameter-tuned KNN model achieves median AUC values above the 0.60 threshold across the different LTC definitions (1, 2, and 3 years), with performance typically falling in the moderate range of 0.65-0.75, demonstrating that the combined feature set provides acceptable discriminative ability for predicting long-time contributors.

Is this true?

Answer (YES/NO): NO